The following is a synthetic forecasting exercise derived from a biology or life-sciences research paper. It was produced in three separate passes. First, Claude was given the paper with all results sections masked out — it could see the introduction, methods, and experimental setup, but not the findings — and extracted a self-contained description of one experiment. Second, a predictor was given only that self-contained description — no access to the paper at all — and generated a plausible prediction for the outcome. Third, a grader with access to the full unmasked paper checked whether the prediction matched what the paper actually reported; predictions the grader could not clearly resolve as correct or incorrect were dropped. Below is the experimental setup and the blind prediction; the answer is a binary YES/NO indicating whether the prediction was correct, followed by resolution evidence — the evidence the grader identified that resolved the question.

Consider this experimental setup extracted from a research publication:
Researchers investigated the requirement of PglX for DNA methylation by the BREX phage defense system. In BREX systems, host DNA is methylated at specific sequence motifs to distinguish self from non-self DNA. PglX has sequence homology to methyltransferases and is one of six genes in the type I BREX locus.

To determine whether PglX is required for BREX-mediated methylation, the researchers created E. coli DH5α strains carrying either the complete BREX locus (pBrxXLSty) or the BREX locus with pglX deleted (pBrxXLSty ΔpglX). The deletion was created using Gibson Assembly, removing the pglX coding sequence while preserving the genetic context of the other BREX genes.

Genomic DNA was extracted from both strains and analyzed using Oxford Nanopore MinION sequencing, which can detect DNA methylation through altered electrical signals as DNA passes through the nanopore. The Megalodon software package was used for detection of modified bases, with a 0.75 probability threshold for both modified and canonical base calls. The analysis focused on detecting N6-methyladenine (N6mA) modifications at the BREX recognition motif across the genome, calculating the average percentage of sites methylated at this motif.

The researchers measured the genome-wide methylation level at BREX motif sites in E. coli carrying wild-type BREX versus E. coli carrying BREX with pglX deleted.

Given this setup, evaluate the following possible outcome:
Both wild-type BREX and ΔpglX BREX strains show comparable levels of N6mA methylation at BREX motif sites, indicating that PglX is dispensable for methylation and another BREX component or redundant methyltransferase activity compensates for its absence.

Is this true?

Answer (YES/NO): NO